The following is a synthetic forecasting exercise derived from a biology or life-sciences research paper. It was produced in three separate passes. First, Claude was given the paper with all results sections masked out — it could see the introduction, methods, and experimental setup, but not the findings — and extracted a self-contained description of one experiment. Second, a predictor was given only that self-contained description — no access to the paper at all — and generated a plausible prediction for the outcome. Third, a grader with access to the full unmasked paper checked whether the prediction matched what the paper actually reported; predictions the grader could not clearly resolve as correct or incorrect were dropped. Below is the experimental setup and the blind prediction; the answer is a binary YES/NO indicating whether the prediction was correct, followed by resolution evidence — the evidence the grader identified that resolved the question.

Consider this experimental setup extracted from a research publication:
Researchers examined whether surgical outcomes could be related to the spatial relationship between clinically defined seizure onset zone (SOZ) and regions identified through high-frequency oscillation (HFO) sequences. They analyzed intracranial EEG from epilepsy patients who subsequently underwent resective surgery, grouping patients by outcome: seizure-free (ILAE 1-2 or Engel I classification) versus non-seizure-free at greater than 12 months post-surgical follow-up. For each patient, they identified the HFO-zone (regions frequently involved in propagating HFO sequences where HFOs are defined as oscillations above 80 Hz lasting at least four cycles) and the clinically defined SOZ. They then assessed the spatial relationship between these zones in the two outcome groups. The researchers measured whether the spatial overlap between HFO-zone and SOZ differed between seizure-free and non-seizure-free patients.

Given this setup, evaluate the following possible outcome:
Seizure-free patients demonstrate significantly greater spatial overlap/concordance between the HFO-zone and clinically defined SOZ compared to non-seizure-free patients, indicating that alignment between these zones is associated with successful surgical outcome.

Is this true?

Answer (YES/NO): YES